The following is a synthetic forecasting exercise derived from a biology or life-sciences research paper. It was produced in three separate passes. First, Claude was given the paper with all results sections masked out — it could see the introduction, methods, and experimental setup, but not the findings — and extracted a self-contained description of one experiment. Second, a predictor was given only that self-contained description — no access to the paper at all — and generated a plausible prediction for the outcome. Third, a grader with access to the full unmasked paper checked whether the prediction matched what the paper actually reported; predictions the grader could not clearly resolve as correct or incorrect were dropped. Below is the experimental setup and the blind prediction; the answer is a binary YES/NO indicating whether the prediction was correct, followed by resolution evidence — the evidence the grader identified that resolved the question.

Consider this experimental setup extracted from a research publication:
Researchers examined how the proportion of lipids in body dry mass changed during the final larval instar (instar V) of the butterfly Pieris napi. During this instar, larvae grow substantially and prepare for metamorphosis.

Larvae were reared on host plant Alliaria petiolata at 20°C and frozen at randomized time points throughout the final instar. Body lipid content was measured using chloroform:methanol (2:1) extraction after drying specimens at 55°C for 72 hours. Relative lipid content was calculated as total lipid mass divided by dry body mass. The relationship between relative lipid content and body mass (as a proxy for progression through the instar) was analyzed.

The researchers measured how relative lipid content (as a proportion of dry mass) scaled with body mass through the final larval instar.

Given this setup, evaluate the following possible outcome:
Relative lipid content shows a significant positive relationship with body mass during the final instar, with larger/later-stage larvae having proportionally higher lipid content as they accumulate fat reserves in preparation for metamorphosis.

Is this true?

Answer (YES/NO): NO